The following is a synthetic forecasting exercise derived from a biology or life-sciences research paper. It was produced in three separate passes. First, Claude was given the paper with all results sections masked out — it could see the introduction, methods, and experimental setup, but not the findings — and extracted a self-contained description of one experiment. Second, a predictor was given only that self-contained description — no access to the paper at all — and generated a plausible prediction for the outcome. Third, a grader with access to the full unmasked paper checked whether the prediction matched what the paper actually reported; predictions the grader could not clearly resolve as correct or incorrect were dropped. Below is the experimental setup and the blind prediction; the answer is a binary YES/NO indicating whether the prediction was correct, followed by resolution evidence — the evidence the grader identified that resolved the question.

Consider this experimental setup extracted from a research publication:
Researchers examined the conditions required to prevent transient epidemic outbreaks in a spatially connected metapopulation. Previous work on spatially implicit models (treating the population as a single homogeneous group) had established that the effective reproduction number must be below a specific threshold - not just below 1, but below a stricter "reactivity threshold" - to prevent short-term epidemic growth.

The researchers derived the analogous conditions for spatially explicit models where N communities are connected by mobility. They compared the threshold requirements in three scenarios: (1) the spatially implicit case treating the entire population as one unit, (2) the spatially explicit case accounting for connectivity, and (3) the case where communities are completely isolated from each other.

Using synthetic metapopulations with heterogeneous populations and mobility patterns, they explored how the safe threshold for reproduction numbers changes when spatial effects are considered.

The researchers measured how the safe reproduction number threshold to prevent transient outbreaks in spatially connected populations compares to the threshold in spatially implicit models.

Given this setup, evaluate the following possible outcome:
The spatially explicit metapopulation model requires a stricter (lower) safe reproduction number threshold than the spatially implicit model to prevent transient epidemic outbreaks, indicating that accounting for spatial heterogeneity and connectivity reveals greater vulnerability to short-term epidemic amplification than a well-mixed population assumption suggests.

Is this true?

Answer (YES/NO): NO